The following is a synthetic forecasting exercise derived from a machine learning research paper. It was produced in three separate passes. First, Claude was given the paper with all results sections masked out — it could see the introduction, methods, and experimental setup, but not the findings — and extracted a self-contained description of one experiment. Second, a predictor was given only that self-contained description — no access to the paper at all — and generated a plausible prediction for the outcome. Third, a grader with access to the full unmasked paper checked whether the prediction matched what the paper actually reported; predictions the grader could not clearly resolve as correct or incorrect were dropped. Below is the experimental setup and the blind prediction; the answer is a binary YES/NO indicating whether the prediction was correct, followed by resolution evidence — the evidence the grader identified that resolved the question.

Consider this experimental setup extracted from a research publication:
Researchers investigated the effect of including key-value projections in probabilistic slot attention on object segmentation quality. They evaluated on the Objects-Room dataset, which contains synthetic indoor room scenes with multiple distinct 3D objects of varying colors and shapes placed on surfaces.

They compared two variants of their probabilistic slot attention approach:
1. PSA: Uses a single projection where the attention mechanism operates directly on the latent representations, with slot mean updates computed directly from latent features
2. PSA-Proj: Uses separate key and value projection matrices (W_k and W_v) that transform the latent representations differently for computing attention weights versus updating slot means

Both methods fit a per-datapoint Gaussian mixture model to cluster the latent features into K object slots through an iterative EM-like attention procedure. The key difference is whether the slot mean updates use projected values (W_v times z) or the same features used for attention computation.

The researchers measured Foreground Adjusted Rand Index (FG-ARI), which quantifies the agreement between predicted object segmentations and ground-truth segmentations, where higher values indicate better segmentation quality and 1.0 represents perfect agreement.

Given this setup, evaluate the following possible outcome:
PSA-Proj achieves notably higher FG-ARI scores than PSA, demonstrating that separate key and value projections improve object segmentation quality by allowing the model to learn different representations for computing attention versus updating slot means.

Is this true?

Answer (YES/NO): NO